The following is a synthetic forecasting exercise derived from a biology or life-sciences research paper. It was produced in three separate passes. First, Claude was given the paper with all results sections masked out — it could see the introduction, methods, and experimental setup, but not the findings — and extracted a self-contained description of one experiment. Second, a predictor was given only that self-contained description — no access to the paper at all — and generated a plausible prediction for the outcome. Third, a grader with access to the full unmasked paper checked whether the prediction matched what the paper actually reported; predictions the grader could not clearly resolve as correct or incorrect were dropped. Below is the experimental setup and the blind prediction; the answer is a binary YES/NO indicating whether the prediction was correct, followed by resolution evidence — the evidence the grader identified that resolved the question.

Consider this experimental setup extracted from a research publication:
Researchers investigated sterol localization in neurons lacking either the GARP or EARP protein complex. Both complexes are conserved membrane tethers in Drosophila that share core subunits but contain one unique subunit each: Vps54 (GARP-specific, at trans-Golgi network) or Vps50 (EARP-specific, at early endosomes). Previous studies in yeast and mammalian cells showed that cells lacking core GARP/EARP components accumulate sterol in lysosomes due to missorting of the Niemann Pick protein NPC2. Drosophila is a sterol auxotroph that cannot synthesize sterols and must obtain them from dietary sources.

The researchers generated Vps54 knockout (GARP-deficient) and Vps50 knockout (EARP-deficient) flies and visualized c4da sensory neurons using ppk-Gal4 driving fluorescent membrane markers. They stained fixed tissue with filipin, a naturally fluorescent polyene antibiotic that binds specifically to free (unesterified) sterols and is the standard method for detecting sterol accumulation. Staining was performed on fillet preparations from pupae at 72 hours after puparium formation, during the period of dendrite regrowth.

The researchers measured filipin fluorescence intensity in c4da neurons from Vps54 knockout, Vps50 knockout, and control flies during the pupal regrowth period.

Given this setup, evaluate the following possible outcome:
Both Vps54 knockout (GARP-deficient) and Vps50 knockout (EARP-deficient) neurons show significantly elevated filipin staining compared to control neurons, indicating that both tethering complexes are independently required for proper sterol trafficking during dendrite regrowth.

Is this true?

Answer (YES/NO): NO